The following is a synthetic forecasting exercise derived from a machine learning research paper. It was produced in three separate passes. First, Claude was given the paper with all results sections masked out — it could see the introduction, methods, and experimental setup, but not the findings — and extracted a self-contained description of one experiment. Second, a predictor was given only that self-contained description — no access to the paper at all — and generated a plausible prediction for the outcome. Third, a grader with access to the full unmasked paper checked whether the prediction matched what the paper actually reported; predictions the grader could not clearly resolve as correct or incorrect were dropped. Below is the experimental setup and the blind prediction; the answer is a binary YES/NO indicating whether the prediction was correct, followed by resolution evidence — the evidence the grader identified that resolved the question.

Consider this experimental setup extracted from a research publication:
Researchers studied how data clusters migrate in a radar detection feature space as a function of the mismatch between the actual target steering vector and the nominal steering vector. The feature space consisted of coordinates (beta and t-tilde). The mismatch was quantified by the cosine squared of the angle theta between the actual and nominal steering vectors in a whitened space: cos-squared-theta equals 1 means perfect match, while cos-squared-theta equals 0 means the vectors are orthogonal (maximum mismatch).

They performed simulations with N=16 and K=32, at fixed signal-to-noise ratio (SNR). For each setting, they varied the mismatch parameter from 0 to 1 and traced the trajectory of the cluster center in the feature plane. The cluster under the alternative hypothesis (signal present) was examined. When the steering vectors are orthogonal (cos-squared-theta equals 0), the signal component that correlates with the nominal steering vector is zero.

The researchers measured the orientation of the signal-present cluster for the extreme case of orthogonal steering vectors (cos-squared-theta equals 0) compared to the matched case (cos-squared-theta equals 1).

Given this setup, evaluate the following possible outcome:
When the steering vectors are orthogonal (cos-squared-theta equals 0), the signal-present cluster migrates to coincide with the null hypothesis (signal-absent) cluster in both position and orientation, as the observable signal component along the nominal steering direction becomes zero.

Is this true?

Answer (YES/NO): NO